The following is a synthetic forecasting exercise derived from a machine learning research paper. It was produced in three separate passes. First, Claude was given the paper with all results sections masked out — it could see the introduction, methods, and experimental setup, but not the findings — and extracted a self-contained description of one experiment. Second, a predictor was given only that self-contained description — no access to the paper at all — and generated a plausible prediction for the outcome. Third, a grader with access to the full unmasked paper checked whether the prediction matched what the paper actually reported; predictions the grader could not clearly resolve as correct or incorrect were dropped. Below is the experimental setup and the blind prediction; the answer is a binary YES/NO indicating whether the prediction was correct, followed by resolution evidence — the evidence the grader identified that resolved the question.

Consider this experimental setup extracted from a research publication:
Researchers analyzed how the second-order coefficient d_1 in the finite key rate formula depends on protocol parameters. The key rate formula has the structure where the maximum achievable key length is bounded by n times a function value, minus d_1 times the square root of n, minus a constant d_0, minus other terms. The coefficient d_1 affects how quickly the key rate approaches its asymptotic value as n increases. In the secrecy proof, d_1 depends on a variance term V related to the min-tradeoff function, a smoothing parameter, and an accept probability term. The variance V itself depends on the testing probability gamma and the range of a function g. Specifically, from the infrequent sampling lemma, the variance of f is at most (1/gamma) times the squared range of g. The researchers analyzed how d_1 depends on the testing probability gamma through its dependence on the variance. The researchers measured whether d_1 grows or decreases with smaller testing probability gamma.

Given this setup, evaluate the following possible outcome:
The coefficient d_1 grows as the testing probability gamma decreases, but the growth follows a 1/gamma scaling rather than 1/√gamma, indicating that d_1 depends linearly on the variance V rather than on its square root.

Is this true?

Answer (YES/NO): NO